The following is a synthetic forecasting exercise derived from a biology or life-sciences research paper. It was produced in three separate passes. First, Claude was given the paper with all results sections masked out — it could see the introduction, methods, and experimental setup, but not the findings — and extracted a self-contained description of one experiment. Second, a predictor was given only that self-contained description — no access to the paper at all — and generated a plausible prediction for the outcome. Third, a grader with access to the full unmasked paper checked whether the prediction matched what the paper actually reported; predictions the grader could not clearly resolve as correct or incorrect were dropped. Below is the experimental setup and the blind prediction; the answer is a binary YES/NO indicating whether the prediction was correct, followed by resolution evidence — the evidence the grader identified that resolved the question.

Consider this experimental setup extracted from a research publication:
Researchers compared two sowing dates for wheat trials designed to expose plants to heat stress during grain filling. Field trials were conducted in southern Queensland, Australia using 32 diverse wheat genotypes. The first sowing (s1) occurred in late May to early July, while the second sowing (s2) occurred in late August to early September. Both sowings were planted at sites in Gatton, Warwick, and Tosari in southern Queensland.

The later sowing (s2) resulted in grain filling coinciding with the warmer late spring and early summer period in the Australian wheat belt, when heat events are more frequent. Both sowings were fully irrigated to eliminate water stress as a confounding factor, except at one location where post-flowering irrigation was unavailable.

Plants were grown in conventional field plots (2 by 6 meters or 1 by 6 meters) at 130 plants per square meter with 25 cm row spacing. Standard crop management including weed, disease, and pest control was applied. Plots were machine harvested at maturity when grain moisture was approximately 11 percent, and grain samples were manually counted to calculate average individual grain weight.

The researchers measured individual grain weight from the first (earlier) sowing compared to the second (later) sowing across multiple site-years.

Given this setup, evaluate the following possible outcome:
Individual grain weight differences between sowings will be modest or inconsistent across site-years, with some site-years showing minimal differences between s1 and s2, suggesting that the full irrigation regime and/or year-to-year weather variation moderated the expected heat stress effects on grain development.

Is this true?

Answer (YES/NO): NO